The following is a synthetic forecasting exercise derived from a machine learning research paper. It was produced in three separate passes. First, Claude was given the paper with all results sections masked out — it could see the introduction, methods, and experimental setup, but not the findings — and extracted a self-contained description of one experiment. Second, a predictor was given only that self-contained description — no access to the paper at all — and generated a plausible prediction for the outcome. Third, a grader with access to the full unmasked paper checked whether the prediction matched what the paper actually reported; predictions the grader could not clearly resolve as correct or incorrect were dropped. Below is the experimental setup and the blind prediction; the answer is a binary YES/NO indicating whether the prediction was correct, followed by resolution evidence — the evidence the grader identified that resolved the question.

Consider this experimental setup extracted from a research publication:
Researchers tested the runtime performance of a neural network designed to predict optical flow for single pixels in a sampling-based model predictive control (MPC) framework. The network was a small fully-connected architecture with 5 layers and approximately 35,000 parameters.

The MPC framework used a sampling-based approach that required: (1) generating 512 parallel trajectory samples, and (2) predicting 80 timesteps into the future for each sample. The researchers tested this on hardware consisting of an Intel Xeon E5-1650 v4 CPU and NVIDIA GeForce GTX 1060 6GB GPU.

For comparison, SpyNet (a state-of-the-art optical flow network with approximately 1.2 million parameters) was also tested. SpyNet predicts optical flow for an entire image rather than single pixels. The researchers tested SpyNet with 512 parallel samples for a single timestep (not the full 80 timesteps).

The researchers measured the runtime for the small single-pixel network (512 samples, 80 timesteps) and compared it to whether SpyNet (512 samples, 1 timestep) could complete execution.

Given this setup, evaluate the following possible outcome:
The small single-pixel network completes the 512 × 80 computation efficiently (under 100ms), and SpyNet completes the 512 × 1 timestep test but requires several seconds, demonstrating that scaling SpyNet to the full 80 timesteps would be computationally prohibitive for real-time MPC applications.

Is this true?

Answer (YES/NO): NO